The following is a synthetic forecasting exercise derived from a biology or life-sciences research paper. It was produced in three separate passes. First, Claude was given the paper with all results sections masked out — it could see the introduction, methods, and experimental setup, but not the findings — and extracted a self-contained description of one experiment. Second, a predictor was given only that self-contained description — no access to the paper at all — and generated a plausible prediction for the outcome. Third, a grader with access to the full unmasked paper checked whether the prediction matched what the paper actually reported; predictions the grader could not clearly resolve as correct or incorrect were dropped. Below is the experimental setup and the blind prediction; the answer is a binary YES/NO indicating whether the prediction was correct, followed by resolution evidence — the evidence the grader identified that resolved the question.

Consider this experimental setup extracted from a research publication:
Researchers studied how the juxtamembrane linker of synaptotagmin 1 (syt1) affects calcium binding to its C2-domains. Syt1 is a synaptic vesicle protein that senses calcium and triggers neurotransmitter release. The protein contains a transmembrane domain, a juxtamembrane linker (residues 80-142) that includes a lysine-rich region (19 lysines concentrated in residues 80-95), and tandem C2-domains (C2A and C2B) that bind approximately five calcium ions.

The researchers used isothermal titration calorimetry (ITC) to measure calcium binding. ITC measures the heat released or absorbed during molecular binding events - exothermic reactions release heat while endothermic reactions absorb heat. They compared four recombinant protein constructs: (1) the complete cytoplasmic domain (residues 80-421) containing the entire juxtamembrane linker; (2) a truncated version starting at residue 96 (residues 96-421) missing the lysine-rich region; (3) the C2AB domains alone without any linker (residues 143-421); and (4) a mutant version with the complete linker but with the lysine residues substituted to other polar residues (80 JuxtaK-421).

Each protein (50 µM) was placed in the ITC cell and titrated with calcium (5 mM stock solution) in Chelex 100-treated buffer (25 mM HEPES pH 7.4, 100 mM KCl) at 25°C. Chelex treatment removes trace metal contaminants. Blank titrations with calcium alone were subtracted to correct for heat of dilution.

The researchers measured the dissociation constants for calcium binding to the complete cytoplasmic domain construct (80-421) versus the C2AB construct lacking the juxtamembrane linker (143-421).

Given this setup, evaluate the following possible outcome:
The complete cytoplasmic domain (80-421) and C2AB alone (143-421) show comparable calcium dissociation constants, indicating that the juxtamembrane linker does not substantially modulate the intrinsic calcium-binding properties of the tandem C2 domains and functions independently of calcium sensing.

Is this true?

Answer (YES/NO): NO